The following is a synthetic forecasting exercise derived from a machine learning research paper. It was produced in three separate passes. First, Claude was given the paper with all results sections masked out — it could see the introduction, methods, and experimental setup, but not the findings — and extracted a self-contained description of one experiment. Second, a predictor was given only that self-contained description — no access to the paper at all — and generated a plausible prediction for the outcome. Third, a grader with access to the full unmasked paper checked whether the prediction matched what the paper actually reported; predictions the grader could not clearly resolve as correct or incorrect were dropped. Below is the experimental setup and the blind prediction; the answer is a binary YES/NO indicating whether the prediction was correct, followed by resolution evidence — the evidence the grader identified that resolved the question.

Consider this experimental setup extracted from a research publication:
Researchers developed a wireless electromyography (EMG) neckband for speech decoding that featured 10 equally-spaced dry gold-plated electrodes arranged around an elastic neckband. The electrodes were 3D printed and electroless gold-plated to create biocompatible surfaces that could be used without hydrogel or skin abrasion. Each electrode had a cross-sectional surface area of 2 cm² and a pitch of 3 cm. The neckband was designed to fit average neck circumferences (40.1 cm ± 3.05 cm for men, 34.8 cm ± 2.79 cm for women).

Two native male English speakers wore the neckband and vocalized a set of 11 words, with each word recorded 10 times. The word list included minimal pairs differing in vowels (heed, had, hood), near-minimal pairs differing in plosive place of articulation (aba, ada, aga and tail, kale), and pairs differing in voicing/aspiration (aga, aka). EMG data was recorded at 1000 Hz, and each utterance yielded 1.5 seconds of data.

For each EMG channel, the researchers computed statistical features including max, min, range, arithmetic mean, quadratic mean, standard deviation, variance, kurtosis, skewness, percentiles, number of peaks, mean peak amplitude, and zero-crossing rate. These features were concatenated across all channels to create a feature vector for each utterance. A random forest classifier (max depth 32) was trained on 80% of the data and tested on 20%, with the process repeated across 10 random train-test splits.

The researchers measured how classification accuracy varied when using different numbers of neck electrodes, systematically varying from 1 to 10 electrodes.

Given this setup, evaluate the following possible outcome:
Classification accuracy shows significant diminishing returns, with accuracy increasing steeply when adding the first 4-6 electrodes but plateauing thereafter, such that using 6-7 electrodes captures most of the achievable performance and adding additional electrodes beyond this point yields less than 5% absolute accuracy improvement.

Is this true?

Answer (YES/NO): NO